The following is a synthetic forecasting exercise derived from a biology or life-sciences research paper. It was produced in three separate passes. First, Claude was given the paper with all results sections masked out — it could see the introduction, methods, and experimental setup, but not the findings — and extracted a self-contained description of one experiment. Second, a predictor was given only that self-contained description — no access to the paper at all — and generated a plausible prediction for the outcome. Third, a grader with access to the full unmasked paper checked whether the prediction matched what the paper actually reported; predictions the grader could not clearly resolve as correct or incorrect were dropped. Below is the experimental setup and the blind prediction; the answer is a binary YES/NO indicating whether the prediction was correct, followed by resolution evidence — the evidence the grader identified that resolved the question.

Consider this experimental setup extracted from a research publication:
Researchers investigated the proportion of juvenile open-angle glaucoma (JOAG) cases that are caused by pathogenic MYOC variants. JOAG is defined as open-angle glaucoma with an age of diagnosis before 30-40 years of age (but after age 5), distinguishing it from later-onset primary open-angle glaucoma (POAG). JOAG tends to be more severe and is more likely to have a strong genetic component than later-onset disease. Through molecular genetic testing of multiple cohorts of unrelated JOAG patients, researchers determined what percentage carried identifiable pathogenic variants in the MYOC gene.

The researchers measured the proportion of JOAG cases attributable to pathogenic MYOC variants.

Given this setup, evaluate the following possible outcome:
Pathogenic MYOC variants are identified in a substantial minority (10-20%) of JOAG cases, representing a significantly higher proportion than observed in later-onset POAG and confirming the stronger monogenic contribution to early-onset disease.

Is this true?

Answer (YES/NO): NO